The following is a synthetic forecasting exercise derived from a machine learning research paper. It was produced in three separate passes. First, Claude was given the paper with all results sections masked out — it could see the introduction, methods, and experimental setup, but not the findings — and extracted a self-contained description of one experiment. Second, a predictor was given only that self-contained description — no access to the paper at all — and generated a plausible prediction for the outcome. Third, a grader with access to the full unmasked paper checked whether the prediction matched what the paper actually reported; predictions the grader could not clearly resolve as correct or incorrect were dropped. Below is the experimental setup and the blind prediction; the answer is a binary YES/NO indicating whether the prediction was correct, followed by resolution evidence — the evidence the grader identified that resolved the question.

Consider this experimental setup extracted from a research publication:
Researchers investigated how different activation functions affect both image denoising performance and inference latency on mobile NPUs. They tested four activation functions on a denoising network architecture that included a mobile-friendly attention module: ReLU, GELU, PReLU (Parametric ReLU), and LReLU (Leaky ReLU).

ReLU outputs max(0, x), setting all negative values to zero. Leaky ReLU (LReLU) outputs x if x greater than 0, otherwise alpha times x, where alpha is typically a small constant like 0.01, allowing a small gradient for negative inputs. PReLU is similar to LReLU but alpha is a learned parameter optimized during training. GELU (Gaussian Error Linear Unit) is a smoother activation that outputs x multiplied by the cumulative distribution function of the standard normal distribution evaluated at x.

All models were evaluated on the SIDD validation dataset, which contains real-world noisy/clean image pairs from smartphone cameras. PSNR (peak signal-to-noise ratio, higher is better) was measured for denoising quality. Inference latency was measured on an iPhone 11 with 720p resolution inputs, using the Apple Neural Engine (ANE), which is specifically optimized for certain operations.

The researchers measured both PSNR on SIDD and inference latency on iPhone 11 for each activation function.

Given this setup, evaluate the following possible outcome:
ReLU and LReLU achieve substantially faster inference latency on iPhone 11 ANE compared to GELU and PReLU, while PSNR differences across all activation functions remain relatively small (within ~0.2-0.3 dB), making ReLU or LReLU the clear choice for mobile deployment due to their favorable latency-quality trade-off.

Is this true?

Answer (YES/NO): NO